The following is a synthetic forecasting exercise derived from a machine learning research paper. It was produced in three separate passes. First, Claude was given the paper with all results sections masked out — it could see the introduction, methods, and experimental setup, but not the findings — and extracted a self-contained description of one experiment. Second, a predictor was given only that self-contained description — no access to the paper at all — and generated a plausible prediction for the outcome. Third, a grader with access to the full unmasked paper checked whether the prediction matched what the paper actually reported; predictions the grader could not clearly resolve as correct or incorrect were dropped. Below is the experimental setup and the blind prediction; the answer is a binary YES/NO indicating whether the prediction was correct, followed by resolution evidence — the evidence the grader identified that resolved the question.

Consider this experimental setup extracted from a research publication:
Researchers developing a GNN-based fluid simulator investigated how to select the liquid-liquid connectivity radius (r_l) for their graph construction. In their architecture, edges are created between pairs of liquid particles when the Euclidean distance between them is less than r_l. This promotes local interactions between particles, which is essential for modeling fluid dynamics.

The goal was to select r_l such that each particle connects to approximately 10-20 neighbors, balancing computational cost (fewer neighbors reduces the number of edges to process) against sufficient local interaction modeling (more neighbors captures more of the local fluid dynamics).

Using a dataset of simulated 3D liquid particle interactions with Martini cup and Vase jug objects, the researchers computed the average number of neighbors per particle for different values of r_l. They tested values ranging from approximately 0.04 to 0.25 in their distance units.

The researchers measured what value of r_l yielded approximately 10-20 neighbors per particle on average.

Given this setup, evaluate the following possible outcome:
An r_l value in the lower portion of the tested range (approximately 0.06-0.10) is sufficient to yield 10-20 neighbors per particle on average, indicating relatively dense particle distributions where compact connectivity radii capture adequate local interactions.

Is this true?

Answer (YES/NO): NO